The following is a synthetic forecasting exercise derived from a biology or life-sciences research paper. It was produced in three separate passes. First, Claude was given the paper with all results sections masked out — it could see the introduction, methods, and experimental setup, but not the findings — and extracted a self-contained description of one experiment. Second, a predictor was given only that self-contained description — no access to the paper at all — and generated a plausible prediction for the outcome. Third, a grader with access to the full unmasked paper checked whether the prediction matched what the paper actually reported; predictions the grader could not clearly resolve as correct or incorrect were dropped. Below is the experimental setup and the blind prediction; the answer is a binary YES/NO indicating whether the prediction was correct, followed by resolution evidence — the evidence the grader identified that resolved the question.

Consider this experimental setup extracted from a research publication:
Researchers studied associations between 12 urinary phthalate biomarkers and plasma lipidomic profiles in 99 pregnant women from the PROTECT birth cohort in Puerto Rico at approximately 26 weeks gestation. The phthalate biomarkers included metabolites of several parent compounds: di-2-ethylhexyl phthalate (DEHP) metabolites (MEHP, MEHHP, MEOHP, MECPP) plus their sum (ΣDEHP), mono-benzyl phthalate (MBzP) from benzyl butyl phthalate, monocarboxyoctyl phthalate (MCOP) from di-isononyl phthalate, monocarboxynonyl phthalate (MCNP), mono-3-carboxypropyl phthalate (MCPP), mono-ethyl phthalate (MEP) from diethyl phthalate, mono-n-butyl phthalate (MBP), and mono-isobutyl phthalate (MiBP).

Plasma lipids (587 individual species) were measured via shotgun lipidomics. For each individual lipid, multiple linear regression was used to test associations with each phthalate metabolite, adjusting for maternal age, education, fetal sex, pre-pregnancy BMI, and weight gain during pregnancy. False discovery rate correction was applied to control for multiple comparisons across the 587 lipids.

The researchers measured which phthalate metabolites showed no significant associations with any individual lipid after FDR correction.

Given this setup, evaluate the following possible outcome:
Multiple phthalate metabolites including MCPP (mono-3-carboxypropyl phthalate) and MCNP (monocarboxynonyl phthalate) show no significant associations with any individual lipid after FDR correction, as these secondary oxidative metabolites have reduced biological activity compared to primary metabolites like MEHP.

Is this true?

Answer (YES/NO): NO